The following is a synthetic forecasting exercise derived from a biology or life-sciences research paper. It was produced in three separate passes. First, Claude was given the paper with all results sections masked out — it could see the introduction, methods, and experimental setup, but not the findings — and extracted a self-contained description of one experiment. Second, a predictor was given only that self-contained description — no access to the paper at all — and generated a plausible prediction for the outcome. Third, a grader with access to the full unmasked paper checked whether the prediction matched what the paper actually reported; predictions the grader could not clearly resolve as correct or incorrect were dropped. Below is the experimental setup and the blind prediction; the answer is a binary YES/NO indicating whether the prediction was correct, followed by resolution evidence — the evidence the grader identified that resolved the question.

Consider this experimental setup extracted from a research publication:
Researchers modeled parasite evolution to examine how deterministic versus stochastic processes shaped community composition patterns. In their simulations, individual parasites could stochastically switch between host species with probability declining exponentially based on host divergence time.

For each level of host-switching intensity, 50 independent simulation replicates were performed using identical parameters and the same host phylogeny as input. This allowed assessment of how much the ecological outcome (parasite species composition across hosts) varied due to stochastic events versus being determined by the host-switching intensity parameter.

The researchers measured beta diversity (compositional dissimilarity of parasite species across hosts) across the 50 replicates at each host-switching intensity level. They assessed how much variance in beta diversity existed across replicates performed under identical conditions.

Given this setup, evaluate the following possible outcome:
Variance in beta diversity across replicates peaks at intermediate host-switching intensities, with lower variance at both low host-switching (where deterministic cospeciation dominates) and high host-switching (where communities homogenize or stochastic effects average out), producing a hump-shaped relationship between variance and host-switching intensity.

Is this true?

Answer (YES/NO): NO